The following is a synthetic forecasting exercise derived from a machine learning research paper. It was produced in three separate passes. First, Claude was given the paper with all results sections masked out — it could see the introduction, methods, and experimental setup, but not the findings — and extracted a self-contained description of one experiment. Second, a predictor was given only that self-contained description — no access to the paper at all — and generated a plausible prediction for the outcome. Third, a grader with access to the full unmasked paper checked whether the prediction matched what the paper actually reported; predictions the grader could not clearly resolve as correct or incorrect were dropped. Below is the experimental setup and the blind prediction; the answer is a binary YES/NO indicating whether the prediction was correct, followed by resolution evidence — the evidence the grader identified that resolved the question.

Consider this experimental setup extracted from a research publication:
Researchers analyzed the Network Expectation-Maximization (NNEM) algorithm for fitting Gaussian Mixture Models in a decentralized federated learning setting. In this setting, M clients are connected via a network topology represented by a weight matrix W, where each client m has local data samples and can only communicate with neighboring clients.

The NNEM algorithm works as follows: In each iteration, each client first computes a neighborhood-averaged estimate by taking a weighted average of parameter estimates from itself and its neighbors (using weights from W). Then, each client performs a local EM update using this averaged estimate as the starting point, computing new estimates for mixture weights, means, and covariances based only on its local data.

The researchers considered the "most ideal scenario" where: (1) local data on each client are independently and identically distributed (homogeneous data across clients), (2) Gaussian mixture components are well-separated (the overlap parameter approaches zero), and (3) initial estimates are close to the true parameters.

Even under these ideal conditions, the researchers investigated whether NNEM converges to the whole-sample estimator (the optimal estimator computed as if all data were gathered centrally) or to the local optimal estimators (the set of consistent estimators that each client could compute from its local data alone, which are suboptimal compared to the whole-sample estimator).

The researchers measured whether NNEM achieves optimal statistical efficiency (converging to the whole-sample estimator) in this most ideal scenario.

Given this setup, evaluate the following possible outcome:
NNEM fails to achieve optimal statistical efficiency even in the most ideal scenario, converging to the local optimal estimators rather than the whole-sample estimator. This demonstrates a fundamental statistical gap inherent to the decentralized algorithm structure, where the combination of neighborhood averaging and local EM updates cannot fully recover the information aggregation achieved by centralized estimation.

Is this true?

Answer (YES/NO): YES